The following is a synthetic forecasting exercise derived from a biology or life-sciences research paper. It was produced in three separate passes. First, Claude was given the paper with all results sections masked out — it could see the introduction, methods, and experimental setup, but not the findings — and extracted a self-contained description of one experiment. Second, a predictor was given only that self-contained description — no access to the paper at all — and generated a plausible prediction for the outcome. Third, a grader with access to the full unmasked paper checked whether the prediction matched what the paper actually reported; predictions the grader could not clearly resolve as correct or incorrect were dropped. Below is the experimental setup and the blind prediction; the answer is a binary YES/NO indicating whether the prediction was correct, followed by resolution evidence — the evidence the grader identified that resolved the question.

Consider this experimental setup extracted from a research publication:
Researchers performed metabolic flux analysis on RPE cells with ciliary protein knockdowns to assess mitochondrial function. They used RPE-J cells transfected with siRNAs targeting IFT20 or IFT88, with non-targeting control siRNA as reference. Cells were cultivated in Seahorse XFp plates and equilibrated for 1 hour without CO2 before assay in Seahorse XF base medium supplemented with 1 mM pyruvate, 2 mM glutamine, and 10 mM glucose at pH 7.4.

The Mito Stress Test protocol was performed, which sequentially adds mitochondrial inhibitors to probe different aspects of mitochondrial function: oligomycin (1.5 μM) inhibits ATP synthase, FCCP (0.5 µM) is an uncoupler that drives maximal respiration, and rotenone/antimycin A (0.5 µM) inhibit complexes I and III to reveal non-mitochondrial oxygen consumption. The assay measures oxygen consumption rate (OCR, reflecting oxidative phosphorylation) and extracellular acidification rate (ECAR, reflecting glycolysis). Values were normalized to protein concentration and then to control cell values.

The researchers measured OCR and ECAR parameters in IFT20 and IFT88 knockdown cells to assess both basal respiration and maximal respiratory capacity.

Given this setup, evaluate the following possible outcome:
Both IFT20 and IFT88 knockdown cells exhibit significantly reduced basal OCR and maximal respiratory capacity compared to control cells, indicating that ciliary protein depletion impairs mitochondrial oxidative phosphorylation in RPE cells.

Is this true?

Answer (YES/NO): NO